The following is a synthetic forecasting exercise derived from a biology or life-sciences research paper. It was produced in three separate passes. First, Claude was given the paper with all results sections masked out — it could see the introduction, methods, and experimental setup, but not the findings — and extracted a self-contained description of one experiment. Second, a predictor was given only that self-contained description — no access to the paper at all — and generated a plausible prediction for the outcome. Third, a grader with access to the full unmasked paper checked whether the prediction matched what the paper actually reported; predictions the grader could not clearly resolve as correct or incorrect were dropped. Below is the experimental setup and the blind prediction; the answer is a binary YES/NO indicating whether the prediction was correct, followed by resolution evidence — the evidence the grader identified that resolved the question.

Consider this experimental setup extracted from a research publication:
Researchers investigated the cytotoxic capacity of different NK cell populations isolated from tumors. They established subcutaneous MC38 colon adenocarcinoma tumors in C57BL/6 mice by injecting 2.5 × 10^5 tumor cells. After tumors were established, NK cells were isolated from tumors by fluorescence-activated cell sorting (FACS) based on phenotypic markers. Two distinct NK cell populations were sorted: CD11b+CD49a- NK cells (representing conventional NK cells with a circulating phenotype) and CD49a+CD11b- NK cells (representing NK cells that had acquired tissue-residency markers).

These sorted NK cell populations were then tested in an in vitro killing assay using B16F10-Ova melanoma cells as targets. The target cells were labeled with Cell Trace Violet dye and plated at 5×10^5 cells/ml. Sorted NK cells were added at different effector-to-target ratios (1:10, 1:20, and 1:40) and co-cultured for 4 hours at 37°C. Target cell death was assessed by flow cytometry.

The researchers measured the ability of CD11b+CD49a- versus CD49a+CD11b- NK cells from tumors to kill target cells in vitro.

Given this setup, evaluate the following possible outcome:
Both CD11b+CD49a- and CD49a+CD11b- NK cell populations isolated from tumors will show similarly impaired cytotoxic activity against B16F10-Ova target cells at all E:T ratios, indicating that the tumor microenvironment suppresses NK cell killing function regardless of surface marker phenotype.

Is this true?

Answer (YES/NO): NO